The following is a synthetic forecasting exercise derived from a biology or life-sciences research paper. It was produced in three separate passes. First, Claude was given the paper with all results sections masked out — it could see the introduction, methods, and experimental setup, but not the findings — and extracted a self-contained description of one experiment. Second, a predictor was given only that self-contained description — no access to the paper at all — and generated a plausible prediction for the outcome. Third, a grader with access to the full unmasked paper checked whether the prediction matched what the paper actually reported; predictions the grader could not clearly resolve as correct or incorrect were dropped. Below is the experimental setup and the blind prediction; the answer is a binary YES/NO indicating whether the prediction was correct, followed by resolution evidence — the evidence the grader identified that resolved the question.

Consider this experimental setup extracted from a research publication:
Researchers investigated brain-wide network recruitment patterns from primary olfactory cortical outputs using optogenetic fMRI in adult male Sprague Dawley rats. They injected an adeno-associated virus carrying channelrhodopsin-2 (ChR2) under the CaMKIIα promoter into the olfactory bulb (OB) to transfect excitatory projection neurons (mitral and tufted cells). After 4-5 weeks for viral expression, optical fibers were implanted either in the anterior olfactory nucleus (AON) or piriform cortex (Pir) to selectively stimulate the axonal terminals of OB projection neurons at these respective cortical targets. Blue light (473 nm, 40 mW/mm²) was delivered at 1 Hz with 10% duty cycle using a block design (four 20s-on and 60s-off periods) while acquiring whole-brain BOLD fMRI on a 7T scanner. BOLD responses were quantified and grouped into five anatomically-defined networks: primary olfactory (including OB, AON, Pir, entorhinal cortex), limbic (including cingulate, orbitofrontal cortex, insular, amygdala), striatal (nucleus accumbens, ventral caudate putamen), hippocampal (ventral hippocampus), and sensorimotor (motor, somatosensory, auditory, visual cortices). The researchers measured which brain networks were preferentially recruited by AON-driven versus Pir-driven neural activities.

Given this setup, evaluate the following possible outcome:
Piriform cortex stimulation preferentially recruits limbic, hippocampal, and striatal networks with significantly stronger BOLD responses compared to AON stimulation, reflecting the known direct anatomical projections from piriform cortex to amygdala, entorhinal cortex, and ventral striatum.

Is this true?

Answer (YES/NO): NO